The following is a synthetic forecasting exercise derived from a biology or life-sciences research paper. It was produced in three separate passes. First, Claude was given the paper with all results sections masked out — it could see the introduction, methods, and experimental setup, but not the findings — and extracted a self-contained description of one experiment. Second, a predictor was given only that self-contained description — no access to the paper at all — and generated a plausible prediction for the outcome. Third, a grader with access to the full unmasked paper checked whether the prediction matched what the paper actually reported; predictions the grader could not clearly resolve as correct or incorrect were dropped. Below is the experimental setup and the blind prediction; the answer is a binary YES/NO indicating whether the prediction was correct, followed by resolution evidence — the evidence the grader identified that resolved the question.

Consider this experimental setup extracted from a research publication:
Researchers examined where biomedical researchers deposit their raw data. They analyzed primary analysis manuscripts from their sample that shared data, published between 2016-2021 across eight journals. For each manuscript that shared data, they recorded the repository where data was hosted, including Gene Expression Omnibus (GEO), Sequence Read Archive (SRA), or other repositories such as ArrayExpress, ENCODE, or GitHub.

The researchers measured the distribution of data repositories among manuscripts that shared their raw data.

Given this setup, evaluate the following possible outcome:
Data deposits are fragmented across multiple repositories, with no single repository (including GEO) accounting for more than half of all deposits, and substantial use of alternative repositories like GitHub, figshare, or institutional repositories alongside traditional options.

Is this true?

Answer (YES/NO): YES